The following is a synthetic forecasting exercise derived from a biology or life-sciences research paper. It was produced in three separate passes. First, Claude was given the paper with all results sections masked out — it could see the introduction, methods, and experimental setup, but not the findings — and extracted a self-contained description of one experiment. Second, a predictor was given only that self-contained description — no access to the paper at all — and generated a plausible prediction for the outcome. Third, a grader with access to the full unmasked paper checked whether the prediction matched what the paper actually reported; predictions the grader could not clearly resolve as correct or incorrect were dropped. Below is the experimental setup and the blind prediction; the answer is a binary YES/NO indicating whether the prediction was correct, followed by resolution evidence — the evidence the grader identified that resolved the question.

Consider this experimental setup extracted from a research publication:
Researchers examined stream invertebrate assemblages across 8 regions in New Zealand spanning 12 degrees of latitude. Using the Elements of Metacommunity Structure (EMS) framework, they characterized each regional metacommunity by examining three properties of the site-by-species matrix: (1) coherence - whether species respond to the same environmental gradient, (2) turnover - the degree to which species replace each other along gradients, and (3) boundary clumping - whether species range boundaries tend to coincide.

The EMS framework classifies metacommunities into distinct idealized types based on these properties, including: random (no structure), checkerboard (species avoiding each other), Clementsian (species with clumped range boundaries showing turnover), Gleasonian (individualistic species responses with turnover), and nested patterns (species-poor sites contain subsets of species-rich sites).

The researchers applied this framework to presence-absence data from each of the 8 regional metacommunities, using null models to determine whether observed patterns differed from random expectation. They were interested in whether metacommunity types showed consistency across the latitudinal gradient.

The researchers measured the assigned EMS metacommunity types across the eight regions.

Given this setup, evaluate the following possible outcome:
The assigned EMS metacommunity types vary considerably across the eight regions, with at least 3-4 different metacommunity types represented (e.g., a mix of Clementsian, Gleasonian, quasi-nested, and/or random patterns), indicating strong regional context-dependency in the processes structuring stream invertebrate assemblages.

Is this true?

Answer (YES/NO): NO